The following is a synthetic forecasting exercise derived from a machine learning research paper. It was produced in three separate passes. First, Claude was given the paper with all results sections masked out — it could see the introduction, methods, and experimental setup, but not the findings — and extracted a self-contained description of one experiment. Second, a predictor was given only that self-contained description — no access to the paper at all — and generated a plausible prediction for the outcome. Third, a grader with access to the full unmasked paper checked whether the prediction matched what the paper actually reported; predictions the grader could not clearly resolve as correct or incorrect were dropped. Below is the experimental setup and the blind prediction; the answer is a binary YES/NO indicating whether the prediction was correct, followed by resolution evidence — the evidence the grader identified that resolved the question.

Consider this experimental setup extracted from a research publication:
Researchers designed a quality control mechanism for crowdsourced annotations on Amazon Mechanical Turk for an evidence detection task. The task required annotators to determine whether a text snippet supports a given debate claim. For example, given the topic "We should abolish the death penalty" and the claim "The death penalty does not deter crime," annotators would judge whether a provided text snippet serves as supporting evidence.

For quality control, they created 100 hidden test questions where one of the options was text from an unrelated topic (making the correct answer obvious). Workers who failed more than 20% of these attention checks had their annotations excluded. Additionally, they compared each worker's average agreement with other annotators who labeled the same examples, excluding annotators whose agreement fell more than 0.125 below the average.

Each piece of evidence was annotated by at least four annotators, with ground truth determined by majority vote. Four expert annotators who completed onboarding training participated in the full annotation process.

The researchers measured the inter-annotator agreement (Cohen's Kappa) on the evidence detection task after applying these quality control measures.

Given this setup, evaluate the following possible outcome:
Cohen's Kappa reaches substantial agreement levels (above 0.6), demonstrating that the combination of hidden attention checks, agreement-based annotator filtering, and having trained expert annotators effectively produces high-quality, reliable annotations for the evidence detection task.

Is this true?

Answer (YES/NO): YES